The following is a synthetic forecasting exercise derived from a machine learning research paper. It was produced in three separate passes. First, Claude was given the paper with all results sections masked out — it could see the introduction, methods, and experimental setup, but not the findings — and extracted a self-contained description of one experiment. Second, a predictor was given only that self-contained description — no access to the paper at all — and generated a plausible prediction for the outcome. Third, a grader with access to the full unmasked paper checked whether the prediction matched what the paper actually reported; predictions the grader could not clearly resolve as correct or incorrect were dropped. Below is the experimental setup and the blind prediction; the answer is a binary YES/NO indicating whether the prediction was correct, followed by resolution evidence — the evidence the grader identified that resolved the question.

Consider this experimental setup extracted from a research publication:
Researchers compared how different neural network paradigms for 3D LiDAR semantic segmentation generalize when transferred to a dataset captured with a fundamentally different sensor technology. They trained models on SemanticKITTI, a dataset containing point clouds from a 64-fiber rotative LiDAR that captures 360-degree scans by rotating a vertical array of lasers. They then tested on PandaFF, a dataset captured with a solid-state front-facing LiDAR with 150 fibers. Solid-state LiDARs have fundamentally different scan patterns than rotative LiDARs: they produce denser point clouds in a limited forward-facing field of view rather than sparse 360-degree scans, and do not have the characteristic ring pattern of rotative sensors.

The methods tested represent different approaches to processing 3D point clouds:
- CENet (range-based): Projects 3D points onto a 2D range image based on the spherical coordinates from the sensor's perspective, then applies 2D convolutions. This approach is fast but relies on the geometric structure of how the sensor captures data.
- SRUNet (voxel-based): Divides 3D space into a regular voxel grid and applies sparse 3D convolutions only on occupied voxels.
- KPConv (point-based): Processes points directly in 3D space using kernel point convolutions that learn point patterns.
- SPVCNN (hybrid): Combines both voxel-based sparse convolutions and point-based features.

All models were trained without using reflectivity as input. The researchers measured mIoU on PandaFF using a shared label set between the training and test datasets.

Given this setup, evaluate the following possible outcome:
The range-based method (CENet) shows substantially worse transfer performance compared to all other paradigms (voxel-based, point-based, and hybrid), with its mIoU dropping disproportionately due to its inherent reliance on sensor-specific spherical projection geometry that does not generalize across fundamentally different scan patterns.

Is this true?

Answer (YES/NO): YES